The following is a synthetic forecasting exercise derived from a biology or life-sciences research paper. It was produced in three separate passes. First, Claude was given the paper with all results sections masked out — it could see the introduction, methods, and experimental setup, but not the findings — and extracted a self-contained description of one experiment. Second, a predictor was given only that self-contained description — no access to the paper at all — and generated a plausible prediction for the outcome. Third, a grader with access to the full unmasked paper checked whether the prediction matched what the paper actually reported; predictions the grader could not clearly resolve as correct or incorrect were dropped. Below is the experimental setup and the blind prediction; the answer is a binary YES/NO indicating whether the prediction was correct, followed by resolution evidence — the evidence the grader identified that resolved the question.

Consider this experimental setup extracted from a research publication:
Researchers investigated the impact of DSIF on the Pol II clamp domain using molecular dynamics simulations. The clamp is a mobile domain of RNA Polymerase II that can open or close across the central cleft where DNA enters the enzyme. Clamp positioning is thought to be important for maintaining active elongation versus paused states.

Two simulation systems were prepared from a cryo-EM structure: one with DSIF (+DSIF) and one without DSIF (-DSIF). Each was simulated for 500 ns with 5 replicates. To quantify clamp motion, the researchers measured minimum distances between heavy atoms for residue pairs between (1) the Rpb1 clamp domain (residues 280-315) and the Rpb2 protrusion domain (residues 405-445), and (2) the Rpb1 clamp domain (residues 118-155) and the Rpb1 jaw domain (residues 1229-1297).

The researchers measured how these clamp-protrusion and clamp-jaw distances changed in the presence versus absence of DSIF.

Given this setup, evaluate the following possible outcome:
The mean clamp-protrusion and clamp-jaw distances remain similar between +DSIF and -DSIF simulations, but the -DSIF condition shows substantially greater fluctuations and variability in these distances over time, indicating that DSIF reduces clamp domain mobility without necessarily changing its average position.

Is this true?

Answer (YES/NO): NO